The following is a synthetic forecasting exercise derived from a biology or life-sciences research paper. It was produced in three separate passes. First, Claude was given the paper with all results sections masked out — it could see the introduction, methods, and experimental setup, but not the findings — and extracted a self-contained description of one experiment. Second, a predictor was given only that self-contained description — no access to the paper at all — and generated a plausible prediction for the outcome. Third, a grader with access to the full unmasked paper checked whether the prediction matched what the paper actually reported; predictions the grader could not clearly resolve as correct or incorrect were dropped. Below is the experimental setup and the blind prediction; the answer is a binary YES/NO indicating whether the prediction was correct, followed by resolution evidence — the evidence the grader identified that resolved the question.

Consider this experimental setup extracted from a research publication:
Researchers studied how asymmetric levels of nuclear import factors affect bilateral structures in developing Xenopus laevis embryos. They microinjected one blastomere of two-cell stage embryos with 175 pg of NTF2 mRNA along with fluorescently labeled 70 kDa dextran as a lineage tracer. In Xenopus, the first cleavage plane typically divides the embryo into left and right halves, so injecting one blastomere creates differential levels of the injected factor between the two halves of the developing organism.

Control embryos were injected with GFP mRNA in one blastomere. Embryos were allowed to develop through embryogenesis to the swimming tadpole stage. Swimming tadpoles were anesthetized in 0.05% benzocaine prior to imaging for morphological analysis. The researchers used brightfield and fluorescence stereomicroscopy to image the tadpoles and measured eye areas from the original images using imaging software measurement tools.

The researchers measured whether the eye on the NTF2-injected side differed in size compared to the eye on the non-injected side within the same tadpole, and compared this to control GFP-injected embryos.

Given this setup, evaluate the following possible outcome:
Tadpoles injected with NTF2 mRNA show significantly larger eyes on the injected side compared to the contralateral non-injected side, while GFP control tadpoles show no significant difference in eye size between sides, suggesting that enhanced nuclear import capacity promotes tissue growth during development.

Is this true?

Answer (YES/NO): NO